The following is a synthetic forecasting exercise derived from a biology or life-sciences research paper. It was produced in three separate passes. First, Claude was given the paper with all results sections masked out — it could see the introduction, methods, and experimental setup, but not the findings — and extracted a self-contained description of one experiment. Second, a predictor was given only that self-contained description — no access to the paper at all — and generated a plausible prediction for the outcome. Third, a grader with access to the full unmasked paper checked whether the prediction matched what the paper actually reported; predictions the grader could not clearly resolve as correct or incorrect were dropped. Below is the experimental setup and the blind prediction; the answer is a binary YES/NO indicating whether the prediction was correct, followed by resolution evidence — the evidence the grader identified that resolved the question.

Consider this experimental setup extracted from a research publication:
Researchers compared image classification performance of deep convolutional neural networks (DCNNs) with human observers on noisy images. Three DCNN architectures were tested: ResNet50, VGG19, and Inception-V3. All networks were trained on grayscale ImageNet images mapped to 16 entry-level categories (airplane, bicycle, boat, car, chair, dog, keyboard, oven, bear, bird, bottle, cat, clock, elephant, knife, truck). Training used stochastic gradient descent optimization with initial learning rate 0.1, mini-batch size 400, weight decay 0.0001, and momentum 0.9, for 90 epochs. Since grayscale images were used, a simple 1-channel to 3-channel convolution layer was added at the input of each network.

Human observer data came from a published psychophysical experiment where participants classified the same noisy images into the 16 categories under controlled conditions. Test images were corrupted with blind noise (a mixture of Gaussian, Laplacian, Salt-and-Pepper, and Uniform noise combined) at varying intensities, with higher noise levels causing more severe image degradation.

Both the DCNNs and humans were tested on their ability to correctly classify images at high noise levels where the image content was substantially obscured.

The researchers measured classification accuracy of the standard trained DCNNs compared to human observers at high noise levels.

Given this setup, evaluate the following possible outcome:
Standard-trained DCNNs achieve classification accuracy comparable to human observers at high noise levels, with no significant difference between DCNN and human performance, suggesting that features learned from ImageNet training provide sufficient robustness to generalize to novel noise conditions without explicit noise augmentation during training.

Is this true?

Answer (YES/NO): NO